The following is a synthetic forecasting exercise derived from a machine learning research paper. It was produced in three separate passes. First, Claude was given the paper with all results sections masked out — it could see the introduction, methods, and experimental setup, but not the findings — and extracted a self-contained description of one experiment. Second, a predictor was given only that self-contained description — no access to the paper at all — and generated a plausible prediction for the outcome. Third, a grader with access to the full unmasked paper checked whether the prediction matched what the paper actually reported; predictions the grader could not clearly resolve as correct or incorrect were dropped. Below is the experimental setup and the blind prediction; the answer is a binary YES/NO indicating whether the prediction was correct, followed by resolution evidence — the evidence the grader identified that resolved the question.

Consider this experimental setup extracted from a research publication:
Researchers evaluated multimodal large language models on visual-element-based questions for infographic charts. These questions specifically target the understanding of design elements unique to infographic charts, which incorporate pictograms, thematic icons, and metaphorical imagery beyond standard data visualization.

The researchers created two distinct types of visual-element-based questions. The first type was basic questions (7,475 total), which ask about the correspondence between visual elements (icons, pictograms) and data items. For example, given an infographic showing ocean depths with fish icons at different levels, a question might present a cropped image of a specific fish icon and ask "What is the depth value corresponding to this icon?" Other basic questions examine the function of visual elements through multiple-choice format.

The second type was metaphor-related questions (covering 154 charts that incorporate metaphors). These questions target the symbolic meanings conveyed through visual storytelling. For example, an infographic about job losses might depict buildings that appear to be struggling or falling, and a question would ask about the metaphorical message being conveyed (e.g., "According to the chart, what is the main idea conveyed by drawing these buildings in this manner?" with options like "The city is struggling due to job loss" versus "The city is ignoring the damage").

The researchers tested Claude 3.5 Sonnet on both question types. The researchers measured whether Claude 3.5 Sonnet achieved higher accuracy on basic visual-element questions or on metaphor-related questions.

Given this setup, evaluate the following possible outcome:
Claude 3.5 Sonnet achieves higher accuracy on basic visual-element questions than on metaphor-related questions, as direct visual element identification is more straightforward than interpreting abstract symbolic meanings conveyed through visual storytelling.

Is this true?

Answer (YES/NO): YES